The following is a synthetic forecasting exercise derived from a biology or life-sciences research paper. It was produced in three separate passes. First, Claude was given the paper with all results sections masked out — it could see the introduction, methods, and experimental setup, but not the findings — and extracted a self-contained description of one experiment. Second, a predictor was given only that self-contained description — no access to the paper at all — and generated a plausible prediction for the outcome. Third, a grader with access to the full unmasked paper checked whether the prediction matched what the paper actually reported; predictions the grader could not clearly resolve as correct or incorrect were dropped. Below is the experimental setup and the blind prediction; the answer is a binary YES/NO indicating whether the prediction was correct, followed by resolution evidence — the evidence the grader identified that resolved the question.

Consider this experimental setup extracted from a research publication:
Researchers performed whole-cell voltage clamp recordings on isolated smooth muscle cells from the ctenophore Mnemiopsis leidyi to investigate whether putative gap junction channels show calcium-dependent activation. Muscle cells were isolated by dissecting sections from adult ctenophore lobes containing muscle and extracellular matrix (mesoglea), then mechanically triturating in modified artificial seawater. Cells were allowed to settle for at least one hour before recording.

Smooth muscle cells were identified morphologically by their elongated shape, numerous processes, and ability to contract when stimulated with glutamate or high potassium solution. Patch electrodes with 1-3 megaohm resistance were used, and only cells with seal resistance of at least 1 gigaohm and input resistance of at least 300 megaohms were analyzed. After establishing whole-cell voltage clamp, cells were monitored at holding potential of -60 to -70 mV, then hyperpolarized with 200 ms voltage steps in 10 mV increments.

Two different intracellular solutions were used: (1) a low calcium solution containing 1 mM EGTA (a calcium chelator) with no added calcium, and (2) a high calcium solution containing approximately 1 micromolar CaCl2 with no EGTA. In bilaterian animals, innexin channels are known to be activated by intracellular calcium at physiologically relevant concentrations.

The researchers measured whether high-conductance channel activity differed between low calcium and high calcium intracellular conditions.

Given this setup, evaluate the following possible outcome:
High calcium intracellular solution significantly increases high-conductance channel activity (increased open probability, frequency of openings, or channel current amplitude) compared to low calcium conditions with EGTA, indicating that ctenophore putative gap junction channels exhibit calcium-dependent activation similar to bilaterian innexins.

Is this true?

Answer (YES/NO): YES